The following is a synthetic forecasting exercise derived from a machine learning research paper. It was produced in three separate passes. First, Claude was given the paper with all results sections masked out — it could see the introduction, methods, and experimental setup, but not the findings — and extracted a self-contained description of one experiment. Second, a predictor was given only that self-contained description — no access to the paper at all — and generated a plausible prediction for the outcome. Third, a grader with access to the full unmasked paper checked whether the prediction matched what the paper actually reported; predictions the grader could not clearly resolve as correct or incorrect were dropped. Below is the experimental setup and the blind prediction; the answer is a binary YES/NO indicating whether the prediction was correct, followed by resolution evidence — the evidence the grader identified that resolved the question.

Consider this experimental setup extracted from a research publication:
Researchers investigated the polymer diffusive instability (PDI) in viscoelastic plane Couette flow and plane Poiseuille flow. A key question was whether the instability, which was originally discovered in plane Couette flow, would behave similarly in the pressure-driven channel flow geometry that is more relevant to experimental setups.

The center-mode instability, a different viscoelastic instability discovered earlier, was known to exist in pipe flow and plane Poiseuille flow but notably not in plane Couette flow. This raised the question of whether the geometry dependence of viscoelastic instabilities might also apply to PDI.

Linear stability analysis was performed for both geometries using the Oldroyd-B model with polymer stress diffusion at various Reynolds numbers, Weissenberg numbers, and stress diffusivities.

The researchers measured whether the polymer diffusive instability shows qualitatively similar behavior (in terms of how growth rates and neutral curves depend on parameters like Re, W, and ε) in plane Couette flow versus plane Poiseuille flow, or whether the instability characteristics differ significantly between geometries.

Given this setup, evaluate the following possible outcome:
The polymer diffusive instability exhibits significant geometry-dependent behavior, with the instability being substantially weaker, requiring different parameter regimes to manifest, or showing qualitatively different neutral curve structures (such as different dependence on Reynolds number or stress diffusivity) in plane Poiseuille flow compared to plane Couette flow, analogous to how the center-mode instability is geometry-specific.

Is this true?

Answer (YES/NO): NO